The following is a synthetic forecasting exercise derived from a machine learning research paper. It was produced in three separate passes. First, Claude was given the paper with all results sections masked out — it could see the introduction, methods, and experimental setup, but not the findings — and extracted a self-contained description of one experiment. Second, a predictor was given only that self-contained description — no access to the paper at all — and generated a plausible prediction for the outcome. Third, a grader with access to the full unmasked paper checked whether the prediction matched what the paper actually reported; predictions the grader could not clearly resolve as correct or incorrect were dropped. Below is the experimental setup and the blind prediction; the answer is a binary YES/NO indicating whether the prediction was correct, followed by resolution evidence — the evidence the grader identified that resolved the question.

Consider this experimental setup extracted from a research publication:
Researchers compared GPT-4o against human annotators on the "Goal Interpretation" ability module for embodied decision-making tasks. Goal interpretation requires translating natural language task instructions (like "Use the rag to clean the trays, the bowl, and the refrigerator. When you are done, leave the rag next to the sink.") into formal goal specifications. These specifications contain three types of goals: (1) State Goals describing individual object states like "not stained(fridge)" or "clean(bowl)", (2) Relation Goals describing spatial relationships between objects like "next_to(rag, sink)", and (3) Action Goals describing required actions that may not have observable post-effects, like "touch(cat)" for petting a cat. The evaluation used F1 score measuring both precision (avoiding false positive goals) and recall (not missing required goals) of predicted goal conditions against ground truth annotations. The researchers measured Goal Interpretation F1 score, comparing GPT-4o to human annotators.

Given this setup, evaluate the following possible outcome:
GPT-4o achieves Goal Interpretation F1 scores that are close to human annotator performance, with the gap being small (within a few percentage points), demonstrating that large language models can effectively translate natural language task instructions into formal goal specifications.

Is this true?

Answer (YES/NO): NO